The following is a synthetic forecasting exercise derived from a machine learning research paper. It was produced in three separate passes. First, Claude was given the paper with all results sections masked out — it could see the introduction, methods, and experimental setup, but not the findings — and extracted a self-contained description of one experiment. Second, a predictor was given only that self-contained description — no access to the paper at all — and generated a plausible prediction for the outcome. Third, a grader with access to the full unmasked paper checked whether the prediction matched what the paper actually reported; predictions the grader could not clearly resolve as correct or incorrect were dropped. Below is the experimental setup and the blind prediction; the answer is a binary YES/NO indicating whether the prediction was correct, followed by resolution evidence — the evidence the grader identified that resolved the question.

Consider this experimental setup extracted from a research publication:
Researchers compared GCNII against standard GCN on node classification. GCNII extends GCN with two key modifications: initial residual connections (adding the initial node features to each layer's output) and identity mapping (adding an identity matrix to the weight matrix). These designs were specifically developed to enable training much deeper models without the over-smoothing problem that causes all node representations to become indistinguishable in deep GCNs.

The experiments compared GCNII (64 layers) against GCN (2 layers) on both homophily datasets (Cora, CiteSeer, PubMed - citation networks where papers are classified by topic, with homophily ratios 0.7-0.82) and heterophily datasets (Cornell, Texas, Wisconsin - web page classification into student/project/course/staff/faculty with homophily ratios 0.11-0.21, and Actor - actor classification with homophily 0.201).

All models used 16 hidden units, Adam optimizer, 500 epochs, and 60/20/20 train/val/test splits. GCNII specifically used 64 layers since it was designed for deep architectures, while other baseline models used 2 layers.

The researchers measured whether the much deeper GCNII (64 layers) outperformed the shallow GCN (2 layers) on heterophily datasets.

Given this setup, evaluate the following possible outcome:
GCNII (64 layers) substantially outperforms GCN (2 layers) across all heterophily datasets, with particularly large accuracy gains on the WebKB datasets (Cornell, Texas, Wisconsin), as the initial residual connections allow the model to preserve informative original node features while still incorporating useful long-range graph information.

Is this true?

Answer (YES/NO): NO